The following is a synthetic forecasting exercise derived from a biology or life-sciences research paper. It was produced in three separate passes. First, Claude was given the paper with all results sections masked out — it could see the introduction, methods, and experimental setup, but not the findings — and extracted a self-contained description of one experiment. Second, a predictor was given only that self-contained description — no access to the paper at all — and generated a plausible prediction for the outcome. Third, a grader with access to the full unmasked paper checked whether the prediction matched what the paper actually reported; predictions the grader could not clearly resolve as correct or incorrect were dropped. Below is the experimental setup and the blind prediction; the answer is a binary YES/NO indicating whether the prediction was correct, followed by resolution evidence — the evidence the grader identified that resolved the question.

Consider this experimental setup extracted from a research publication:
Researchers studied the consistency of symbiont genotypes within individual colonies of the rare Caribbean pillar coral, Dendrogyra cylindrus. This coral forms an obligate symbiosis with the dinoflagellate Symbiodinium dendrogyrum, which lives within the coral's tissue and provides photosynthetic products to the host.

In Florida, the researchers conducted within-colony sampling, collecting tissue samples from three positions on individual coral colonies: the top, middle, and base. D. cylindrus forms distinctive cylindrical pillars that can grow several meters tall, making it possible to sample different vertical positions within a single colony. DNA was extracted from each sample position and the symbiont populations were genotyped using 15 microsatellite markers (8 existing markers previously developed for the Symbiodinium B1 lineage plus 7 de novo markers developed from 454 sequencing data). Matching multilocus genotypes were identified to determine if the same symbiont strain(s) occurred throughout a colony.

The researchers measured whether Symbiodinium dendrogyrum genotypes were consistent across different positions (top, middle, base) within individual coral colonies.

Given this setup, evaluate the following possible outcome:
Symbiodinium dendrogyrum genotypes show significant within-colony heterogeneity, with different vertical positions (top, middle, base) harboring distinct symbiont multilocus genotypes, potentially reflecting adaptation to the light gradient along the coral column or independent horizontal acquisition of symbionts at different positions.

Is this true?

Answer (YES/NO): NO